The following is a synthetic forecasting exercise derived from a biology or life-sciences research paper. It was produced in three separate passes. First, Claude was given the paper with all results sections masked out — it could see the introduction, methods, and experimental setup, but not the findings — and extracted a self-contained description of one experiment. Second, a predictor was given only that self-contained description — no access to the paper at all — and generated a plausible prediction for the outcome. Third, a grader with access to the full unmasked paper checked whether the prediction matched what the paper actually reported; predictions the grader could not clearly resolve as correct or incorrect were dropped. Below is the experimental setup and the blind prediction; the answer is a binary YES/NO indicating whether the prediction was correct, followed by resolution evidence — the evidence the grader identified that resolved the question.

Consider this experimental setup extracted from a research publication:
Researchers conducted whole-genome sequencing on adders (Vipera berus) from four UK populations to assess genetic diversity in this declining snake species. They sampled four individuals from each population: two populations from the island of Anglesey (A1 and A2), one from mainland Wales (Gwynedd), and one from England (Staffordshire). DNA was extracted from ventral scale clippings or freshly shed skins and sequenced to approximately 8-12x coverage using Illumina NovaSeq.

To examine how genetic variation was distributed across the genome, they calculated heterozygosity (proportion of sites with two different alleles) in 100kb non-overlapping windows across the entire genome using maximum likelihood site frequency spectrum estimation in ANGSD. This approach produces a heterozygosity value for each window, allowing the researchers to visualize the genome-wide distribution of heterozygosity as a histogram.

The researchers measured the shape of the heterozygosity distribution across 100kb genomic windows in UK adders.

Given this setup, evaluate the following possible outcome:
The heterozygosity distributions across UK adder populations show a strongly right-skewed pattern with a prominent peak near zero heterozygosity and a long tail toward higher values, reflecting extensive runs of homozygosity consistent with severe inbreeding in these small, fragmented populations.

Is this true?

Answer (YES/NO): YES